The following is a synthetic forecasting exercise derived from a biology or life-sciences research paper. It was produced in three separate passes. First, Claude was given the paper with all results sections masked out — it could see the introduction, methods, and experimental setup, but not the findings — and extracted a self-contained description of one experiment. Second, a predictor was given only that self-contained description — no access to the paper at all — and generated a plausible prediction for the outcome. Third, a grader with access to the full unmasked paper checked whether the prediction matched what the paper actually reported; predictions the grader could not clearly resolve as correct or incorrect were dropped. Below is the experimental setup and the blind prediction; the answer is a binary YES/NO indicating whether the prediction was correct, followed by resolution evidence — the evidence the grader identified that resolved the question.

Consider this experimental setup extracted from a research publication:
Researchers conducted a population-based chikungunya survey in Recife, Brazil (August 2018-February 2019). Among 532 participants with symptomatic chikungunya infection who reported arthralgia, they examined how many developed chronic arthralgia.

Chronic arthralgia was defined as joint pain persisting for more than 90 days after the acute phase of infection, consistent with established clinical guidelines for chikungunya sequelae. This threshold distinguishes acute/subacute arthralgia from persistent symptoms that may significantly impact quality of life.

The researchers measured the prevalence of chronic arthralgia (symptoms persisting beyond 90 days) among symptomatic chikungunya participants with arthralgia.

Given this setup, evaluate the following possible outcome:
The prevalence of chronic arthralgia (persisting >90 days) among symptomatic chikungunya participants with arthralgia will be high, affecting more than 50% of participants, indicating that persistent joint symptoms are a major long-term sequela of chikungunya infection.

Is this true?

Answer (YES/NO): NO